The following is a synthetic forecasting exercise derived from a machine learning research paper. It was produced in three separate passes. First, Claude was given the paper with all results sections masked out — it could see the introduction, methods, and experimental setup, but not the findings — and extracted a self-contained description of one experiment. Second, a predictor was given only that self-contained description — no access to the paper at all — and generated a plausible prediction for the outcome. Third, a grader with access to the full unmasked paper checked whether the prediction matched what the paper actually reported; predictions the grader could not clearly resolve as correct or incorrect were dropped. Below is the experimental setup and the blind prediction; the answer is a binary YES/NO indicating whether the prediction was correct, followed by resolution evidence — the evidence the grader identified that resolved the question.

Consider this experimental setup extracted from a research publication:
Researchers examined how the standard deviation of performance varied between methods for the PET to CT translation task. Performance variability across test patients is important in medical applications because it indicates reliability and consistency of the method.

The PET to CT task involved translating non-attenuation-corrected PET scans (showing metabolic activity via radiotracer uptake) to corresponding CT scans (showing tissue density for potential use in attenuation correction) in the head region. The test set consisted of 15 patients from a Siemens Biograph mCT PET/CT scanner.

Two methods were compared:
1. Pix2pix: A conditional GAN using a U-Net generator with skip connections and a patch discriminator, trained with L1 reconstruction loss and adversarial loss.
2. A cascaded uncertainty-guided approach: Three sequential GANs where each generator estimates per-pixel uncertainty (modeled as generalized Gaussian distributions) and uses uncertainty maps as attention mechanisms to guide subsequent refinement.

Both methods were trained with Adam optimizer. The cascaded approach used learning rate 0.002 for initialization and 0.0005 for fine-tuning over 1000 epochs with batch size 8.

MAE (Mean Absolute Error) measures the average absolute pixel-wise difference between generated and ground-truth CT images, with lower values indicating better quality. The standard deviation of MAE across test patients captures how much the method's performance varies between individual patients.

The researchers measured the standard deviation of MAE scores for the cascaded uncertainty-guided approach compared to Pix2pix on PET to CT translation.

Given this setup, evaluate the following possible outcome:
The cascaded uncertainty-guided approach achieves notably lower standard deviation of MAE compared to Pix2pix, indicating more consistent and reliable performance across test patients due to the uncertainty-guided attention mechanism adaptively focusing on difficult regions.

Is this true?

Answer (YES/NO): NO